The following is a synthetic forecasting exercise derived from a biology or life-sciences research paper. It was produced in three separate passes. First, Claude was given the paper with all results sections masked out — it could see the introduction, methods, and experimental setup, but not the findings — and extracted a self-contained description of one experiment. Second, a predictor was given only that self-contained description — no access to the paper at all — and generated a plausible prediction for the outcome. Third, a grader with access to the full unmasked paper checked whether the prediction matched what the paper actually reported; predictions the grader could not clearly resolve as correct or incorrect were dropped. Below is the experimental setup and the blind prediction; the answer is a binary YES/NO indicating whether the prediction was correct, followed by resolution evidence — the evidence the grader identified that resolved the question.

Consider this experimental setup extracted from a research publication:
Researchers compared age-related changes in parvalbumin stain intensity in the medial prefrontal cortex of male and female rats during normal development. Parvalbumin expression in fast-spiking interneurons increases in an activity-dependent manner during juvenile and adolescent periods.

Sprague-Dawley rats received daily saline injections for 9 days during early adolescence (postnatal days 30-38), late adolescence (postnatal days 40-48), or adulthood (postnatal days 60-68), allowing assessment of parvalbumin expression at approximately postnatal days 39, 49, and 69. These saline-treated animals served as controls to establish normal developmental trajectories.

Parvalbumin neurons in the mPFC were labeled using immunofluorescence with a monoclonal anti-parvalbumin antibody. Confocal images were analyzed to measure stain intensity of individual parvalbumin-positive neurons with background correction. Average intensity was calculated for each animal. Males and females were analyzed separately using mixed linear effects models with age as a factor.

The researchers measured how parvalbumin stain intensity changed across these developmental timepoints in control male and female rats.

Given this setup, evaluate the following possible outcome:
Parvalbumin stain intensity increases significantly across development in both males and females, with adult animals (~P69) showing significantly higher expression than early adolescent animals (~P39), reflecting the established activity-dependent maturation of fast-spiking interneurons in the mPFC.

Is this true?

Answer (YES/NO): NO